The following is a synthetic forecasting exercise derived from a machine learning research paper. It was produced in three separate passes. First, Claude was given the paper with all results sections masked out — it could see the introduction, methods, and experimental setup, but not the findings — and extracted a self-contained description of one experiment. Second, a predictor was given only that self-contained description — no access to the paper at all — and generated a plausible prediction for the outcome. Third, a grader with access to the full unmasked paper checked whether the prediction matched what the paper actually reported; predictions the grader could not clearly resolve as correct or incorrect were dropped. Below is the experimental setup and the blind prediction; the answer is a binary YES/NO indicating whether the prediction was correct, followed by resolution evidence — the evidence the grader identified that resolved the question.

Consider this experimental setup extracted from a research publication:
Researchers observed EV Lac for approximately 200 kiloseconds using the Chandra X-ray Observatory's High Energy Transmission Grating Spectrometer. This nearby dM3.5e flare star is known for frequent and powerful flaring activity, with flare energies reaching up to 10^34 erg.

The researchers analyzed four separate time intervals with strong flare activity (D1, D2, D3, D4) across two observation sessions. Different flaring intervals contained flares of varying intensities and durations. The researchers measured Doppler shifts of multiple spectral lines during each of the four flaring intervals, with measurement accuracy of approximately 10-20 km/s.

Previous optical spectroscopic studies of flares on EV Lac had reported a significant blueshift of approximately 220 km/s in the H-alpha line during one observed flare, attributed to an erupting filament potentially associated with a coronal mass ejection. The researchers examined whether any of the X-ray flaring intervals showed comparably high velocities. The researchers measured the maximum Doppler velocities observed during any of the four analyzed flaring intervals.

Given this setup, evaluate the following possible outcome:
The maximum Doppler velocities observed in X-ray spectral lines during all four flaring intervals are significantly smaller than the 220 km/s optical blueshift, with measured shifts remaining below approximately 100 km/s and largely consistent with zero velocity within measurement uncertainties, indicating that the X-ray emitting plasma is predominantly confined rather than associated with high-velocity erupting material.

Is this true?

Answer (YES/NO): NO